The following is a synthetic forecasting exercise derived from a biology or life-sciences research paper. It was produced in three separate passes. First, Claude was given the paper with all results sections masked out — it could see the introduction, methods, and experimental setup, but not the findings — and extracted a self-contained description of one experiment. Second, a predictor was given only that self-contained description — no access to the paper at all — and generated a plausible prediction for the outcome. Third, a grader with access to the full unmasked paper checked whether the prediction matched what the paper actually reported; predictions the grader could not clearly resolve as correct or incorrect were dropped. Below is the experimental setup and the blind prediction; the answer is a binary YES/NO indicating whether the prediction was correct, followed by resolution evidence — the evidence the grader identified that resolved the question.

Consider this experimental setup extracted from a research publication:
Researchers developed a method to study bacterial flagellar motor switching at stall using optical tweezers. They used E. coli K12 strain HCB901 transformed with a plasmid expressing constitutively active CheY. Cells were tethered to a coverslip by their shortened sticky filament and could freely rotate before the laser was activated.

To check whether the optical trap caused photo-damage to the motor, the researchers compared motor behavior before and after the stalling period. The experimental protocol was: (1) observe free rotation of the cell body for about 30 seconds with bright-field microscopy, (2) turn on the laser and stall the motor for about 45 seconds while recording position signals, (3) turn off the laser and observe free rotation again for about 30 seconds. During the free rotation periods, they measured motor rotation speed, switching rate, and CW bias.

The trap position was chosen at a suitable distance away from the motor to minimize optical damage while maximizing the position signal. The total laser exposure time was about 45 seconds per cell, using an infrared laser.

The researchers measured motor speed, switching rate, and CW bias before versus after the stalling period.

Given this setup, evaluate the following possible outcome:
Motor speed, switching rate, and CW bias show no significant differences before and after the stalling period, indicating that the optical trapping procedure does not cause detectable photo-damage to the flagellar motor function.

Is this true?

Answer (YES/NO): YES